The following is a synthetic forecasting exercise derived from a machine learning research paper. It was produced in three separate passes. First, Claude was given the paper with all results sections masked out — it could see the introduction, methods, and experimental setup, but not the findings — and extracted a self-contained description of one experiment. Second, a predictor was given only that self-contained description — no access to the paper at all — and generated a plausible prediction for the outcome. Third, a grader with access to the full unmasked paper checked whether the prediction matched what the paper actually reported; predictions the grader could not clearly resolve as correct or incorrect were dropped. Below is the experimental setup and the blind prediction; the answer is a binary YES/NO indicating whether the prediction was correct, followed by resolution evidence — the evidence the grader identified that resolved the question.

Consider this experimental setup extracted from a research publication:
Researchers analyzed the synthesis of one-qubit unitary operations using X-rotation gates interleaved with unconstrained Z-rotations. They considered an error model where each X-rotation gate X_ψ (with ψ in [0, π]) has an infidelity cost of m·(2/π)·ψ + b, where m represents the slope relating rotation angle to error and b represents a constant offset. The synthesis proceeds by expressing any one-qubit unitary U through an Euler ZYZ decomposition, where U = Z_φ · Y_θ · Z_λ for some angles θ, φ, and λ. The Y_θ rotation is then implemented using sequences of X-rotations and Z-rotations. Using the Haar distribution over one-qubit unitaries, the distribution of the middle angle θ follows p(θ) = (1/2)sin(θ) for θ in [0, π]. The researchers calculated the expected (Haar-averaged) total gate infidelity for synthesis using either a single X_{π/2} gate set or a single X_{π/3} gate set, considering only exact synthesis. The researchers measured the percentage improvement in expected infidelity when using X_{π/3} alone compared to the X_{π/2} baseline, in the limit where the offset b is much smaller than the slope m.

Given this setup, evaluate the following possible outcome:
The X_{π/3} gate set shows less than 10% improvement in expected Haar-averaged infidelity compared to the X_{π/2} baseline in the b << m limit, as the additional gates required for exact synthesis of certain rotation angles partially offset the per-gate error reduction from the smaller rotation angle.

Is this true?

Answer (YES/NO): NO